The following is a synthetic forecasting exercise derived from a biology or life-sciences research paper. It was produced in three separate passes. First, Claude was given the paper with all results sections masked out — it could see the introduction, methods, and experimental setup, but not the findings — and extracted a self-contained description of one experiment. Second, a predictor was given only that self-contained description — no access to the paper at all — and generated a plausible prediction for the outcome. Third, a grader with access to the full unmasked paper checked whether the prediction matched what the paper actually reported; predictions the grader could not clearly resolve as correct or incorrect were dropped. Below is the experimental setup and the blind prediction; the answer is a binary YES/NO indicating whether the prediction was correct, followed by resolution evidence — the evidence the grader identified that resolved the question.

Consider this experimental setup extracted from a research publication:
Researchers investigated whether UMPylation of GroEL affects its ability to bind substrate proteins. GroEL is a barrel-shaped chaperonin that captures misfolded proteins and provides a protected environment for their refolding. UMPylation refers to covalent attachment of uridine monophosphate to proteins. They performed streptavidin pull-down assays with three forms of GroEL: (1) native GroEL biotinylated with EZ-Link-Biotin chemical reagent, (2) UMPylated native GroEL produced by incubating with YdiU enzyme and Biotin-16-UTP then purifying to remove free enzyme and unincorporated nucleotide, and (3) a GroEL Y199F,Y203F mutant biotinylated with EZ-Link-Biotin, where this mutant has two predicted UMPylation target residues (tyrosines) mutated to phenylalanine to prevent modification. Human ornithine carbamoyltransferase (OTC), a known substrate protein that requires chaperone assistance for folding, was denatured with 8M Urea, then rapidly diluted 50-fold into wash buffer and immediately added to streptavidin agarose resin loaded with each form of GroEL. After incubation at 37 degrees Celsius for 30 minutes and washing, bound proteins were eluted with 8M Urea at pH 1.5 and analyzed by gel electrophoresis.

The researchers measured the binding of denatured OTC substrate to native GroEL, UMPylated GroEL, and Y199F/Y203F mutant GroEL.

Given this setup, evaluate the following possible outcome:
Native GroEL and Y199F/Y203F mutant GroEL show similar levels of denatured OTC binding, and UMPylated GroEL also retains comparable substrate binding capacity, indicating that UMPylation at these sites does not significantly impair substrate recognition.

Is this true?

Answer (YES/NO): NO